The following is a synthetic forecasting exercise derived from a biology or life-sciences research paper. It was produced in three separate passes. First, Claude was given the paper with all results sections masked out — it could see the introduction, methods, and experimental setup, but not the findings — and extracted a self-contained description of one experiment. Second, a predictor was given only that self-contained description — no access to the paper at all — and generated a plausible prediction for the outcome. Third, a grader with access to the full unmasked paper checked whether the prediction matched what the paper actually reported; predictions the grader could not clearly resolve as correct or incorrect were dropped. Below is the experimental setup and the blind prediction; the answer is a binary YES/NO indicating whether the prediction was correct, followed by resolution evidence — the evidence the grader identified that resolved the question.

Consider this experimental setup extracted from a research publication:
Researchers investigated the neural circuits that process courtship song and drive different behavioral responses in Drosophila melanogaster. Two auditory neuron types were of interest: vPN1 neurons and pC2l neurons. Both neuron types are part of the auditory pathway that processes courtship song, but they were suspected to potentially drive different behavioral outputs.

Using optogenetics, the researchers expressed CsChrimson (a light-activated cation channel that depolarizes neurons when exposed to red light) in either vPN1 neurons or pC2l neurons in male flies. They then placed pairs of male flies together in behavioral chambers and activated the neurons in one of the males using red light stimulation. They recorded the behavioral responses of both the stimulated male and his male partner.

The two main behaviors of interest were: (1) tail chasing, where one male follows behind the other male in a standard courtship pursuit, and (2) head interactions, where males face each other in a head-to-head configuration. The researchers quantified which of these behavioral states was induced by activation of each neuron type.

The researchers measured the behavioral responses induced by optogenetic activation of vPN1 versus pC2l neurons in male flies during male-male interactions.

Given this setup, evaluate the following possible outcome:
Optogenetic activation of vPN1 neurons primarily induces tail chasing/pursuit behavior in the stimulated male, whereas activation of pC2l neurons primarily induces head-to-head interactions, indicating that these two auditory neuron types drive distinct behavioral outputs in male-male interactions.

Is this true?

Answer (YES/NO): YES